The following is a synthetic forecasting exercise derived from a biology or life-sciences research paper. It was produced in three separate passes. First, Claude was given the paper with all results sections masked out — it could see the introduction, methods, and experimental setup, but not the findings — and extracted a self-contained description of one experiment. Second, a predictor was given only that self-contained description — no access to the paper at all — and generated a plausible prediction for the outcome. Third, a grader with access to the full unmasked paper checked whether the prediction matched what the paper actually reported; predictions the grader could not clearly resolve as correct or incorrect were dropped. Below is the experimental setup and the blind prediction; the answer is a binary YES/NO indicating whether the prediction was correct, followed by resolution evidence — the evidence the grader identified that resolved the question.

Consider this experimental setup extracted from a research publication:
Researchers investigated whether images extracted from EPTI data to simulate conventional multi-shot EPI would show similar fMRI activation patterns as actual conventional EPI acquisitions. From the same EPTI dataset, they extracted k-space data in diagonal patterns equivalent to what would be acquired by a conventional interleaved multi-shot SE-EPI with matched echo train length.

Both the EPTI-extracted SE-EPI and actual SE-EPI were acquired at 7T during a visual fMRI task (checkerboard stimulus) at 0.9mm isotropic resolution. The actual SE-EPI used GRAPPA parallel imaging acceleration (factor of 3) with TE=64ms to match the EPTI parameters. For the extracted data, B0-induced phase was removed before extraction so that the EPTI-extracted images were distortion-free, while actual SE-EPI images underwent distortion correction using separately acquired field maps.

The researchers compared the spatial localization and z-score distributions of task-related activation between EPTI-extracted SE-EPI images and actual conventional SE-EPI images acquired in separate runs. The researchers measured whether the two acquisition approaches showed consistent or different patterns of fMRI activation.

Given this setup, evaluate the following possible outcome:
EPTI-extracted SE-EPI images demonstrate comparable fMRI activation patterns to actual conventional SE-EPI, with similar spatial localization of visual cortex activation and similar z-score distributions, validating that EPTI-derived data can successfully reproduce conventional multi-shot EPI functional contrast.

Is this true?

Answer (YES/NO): YES